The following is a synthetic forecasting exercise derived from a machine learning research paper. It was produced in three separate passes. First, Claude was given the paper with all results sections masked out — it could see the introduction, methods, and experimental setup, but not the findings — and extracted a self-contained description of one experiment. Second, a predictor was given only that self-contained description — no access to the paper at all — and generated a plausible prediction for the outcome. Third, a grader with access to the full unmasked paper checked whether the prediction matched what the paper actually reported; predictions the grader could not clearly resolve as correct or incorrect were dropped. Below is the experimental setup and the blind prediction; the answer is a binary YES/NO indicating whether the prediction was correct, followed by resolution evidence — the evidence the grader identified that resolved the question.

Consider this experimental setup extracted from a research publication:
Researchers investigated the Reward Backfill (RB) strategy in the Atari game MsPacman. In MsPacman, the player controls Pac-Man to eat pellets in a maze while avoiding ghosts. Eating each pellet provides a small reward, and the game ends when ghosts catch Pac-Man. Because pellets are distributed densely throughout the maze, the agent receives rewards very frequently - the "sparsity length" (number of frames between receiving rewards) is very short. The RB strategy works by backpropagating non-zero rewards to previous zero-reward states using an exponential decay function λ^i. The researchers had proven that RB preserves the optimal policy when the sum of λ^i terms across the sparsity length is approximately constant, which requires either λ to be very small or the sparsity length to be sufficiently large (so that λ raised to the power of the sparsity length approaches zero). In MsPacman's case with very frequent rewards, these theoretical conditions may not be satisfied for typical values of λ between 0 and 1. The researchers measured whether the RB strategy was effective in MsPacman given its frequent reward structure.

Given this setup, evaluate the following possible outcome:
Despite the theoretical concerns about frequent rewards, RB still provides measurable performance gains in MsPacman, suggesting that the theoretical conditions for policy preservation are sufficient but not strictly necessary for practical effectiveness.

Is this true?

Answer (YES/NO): NO